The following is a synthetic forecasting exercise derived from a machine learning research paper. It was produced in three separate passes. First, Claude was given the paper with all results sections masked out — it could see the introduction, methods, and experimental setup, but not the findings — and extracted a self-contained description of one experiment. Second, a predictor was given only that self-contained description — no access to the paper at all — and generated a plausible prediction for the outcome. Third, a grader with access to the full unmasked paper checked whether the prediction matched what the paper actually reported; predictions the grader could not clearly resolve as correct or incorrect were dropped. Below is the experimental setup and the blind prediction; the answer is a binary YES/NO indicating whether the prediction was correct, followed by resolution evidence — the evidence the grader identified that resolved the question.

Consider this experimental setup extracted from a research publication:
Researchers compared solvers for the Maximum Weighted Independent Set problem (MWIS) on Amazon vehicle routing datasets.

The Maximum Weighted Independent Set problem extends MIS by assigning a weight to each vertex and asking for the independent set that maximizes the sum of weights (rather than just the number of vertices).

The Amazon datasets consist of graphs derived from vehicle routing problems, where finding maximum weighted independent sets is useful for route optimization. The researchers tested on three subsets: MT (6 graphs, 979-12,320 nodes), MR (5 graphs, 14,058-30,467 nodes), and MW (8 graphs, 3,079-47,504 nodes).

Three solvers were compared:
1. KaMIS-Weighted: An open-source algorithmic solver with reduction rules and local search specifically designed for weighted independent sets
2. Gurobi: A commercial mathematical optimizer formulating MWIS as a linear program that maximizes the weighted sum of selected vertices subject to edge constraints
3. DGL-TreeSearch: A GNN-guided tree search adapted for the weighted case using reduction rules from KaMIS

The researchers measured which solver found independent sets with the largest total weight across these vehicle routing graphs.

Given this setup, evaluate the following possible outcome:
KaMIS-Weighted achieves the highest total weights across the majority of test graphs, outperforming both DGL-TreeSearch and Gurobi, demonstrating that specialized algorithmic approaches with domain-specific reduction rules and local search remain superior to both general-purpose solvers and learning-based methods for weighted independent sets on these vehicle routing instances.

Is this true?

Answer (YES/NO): NO